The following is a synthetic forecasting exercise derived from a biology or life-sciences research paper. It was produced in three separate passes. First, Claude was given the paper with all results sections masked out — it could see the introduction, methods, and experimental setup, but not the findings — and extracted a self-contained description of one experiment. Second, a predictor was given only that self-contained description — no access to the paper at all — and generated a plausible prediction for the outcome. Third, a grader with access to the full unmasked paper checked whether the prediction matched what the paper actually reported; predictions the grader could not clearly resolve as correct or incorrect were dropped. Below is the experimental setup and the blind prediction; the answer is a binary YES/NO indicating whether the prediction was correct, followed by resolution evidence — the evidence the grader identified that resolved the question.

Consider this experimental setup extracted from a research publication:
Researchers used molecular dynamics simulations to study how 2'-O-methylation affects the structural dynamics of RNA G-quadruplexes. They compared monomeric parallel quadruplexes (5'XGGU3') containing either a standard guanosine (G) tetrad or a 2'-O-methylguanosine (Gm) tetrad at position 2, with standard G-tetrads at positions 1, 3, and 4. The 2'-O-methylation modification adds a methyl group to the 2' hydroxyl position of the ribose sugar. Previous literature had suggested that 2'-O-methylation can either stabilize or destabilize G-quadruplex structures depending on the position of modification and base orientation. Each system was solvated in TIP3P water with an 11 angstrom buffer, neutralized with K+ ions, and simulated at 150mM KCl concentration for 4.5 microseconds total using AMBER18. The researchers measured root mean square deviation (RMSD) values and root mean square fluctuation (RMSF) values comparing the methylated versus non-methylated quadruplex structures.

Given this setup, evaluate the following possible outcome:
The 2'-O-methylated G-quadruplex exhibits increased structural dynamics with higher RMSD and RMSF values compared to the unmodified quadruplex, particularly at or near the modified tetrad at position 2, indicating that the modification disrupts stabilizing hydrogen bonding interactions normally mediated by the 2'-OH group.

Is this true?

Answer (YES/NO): NO